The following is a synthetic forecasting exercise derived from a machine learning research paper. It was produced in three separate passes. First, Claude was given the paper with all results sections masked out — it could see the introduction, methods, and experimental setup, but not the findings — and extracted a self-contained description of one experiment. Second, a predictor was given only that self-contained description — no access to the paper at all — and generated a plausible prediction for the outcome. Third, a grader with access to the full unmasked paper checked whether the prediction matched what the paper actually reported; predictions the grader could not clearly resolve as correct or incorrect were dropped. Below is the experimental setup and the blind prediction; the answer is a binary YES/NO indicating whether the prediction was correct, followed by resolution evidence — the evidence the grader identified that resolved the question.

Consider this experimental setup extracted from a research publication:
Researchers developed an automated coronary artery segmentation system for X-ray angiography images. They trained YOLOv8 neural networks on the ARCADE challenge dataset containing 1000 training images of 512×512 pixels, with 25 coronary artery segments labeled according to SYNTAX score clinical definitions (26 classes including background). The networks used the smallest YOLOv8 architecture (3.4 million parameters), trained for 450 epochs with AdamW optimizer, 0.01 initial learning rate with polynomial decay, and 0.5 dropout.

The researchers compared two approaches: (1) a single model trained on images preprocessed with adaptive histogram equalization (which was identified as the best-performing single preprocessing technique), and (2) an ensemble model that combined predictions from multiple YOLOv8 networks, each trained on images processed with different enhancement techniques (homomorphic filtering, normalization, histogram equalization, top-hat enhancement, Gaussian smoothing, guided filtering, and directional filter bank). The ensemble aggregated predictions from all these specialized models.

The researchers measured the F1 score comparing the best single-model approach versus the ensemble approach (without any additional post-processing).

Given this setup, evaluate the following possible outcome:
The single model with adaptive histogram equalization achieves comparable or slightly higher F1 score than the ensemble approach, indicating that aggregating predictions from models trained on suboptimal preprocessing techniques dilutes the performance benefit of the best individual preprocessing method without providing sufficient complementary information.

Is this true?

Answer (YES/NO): NO